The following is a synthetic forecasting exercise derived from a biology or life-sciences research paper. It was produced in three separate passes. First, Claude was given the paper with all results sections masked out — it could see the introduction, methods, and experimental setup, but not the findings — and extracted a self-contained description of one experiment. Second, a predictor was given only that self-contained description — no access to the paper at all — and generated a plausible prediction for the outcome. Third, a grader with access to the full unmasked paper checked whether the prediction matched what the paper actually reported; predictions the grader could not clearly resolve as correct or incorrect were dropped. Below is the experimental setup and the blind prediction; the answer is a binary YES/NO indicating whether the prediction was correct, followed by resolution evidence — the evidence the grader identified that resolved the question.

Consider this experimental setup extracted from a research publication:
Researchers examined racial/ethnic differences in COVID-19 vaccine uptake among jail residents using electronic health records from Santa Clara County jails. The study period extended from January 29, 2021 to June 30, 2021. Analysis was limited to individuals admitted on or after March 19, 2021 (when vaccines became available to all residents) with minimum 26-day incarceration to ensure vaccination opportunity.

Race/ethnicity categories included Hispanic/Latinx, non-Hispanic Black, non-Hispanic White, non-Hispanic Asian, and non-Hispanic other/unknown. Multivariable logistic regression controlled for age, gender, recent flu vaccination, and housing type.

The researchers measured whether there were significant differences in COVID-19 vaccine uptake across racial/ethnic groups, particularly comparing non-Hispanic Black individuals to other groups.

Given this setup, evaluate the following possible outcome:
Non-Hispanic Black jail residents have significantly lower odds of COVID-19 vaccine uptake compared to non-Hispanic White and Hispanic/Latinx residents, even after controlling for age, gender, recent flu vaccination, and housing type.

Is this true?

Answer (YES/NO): NO